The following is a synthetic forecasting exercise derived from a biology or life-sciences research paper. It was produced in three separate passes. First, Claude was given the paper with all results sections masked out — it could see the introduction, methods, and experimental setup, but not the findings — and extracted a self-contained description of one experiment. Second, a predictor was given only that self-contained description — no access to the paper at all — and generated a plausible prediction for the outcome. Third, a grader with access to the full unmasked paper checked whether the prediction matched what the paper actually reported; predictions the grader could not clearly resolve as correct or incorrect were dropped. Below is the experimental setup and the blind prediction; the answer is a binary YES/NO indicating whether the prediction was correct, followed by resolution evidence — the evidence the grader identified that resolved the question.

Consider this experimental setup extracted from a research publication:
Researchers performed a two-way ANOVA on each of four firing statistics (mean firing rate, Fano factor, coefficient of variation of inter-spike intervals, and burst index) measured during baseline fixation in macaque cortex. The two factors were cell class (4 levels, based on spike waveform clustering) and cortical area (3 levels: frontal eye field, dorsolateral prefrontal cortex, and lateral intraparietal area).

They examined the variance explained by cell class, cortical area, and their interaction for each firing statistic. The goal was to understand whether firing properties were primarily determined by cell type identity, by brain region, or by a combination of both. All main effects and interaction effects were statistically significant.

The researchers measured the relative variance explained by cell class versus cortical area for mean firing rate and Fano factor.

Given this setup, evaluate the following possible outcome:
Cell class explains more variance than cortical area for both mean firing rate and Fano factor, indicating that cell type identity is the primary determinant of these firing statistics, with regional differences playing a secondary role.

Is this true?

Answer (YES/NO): YES